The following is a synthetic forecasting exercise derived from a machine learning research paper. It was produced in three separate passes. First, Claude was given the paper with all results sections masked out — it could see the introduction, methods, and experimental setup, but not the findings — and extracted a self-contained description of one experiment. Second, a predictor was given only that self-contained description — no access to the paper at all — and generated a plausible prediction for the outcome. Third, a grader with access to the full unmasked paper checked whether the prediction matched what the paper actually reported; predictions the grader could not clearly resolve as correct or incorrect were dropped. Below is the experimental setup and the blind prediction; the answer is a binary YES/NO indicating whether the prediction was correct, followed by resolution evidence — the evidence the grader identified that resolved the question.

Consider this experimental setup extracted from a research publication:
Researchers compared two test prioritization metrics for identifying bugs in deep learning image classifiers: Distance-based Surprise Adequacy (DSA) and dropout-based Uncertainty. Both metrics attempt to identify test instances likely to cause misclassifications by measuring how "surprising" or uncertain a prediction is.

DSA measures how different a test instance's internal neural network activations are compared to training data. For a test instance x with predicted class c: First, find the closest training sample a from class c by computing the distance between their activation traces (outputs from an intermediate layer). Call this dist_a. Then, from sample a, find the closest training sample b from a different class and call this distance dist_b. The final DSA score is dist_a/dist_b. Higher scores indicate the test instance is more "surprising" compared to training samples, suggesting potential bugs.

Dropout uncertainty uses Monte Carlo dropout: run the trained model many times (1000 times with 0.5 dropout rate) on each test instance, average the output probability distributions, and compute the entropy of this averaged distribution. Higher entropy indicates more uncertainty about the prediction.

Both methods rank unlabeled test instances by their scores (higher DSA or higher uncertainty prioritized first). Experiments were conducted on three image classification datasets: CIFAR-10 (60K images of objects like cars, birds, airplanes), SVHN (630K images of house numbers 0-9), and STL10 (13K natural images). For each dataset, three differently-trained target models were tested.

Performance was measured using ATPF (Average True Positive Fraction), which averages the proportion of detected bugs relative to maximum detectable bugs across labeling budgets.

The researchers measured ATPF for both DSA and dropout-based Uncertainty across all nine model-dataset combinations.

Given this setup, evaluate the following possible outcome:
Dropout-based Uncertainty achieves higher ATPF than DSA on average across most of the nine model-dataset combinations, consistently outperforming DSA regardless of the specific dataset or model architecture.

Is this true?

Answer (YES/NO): NO